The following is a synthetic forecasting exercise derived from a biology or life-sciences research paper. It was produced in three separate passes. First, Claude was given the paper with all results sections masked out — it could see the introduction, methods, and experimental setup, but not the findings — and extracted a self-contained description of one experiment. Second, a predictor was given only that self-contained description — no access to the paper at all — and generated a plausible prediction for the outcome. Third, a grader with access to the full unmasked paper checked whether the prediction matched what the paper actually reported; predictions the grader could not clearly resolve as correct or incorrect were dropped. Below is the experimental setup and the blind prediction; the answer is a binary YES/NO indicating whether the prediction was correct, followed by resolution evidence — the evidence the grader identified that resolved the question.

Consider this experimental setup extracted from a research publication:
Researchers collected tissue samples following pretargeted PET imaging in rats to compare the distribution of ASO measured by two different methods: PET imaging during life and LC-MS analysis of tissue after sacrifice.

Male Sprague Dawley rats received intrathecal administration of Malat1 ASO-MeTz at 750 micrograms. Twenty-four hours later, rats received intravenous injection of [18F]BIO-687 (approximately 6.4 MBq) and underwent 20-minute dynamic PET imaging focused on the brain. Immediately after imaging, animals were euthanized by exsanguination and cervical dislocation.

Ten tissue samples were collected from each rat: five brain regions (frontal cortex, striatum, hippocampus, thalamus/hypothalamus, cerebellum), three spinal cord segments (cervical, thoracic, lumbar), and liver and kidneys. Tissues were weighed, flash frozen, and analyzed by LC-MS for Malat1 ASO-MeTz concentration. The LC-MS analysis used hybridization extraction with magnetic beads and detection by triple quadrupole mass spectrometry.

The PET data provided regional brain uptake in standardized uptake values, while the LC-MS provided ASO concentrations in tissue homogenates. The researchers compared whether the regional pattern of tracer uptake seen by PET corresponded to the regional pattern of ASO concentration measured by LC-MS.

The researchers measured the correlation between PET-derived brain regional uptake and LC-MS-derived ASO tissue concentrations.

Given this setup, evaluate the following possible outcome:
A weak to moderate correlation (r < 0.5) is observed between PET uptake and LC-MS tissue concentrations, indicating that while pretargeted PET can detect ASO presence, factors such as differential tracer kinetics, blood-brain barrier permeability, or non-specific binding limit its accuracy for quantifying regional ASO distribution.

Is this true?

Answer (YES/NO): NO